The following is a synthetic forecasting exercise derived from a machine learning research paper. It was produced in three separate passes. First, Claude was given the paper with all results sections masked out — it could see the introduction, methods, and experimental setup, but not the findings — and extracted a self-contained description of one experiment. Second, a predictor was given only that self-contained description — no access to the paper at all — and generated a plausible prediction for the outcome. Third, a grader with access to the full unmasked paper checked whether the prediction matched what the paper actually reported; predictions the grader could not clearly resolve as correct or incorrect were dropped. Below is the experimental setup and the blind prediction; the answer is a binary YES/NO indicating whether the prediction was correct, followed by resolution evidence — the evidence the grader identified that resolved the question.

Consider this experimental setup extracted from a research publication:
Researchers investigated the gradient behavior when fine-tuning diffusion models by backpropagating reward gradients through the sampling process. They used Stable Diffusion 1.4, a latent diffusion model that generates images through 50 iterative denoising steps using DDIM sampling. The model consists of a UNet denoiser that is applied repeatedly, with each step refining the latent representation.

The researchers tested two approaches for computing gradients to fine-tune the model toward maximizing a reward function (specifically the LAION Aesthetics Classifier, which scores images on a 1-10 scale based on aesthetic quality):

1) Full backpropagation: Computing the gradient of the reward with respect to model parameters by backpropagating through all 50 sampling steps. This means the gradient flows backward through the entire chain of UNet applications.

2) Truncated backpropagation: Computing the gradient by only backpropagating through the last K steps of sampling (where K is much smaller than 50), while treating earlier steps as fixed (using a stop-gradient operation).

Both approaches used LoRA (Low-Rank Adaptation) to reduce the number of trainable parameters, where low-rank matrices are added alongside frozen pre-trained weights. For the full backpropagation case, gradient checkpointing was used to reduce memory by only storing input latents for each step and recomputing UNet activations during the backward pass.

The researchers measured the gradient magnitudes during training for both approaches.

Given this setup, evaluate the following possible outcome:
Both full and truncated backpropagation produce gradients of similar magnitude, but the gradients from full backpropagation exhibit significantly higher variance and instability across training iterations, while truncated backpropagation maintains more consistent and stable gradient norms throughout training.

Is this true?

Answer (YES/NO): NO